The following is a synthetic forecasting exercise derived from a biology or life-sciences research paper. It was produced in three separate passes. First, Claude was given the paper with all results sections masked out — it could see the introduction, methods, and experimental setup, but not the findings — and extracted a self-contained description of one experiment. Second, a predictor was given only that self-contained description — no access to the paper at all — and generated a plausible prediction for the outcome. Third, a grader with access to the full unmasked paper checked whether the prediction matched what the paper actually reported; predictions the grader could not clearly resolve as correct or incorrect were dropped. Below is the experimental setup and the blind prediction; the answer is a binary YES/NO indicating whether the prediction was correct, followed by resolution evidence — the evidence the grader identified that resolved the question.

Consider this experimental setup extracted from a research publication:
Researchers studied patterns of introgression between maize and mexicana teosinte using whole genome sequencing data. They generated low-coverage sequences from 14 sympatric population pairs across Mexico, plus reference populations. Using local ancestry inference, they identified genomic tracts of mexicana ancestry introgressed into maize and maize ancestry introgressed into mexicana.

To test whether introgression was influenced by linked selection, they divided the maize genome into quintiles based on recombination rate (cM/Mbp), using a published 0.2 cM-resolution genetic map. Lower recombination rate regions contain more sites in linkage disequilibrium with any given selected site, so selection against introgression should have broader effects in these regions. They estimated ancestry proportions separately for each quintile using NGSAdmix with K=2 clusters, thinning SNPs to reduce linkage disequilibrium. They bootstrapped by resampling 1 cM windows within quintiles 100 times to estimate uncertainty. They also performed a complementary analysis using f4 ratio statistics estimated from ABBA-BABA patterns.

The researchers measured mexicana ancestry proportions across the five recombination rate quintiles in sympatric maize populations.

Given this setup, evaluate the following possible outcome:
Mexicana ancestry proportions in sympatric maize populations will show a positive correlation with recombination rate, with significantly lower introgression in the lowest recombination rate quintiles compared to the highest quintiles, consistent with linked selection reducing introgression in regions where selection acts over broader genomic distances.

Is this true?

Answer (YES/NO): YES